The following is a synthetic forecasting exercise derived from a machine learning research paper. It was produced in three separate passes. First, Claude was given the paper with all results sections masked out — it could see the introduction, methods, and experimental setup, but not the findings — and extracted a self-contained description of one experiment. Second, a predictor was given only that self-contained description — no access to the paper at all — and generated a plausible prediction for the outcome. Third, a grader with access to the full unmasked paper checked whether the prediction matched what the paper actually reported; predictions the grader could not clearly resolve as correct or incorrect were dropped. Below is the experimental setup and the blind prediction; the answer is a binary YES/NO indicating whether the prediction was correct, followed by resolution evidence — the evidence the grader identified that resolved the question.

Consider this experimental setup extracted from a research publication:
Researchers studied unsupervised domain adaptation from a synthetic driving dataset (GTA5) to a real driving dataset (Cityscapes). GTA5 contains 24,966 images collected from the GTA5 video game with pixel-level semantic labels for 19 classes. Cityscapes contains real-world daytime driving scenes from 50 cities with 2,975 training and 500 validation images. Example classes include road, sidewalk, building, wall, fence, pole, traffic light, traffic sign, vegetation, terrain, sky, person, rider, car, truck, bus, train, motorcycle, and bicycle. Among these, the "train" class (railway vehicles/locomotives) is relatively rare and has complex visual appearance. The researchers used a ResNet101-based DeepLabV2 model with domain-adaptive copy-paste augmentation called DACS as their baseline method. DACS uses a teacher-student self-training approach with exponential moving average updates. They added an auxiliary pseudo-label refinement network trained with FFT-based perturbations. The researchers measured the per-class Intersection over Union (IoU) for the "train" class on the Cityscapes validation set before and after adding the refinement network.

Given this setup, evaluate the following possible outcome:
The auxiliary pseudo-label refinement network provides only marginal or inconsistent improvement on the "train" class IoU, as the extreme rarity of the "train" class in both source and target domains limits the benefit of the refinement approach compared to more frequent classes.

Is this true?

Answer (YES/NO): NO